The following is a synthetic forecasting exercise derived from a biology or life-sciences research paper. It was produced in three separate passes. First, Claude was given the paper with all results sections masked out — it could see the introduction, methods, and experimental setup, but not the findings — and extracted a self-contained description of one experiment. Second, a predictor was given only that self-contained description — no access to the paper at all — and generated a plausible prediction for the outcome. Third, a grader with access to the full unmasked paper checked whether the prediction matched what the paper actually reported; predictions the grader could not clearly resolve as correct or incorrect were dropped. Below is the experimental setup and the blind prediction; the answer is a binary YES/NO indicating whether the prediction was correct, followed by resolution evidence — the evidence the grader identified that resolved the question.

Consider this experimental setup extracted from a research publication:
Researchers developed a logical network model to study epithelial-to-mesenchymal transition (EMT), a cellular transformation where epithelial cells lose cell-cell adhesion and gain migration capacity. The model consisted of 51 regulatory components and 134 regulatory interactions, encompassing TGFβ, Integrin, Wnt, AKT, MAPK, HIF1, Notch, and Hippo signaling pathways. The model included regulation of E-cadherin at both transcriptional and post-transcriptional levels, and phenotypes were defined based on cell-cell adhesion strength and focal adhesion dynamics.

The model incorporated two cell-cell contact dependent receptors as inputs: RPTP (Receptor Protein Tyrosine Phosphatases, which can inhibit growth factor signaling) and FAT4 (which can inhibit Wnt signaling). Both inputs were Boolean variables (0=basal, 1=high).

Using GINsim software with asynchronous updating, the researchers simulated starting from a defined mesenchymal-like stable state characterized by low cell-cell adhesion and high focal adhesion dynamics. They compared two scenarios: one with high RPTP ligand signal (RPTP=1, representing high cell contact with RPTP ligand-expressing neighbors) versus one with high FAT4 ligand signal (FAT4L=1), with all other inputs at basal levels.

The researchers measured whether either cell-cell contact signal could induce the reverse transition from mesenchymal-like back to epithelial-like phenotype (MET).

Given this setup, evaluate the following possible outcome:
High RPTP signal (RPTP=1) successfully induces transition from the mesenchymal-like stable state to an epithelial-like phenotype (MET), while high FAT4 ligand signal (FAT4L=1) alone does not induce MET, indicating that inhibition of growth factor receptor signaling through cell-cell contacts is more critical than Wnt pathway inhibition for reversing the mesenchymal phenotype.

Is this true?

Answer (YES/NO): YES